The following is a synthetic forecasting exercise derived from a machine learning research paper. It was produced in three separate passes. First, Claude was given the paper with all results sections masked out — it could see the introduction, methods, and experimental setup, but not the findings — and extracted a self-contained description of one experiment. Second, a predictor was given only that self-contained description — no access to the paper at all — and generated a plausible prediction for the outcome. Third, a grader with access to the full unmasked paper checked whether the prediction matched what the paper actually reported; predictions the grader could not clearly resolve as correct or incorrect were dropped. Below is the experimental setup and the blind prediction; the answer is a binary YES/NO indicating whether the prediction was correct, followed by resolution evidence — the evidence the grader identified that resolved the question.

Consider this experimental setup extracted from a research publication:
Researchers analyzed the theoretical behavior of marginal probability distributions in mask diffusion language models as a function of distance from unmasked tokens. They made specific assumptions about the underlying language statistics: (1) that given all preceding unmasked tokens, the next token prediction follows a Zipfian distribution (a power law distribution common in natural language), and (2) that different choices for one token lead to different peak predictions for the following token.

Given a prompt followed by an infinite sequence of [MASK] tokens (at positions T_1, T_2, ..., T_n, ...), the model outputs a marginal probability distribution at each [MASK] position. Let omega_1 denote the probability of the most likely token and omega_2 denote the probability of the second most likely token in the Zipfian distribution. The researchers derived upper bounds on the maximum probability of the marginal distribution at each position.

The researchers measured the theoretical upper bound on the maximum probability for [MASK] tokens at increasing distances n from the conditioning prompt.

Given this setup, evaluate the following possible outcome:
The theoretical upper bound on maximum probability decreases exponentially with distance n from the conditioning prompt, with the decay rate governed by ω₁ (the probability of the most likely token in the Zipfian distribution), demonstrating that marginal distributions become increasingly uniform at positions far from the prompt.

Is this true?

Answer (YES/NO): NO